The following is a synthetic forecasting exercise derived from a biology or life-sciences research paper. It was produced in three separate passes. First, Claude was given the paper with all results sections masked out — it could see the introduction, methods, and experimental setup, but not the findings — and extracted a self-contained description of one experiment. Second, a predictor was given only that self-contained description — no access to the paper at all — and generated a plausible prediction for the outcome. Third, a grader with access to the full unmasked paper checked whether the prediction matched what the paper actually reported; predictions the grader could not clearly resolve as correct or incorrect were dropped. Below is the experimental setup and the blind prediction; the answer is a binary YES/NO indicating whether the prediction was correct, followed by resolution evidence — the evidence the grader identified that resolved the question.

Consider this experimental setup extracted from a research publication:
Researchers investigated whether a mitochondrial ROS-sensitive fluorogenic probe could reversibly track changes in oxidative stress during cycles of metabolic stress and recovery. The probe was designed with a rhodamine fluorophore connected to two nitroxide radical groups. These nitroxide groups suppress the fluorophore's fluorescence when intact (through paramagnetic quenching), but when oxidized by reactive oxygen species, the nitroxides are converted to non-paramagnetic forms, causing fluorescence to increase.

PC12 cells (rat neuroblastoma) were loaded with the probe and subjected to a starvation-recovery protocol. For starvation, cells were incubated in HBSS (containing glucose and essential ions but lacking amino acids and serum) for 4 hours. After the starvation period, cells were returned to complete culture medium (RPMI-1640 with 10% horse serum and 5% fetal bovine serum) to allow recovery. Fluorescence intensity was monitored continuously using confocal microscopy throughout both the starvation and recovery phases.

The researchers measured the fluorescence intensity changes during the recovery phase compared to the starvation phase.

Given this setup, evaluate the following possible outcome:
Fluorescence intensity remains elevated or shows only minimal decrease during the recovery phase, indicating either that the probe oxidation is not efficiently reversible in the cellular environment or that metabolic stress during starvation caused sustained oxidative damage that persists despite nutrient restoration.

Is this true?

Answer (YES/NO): NO